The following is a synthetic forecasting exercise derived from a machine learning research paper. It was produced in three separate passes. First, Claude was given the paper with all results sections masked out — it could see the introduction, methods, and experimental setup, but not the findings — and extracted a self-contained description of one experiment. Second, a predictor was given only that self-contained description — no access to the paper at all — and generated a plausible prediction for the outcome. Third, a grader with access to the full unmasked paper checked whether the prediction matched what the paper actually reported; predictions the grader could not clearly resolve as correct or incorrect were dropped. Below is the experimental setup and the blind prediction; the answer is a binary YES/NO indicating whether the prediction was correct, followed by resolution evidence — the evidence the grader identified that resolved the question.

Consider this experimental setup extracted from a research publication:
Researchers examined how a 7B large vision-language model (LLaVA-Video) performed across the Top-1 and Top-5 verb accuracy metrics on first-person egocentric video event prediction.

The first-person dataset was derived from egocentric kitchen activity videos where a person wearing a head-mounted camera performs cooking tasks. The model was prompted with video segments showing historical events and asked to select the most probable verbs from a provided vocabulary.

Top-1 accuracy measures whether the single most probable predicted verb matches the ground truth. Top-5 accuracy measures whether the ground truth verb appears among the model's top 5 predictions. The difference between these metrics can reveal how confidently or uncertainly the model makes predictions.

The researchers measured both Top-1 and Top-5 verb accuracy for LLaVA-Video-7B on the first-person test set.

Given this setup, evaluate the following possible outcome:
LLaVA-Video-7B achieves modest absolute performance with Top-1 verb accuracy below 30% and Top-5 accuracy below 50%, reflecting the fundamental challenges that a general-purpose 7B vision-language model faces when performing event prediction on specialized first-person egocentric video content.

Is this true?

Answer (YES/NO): NO